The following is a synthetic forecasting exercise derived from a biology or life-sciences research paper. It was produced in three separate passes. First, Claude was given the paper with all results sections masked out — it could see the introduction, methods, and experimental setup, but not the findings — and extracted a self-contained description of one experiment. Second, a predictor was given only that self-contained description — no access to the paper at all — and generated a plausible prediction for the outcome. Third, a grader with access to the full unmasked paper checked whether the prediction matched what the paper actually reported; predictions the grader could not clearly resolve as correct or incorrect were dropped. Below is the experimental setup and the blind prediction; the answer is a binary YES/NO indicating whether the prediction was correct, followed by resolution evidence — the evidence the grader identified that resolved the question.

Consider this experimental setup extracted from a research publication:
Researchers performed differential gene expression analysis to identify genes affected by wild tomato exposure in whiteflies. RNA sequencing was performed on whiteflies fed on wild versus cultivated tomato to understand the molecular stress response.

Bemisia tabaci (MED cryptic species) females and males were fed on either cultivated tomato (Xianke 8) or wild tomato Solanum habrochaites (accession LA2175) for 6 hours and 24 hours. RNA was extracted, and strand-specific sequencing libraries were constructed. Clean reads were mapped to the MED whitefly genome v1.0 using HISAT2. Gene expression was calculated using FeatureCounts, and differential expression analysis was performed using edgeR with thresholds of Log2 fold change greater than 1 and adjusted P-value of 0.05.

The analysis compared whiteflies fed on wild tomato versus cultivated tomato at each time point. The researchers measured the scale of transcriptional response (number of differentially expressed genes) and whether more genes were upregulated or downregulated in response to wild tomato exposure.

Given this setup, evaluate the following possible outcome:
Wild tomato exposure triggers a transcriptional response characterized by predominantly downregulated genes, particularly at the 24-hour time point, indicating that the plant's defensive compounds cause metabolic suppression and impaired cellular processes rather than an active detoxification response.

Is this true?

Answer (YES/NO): NO